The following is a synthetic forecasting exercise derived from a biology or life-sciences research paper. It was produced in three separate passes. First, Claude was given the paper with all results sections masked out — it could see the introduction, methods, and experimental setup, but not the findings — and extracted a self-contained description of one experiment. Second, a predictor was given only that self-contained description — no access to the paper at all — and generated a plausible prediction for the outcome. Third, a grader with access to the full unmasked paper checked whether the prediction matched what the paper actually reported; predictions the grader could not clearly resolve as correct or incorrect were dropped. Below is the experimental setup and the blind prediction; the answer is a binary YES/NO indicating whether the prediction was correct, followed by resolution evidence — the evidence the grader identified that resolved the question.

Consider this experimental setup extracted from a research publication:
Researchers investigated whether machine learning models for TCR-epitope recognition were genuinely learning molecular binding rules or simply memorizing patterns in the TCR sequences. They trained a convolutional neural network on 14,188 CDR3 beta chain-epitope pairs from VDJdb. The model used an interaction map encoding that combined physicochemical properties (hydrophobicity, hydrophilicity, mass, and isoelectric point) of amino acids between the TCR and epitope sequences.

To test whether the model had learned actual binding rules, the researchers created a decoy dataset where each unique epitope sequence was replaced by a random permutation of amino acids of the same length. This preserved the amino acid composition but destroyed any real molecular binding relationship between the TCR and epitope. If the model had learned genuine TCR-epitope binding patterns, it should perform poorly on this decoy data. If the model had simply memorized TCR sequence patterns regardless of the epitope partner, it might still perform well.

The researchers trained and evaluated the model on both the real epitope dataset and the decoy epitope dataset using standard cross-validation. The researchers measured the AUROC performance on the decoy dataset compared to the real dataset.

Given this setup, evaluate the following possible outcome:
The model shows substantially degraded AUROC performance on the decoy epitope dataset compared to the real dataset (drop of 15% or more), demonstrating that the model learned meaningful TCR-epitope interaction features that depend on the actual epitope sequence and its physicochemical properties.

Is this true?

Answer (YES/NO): NO